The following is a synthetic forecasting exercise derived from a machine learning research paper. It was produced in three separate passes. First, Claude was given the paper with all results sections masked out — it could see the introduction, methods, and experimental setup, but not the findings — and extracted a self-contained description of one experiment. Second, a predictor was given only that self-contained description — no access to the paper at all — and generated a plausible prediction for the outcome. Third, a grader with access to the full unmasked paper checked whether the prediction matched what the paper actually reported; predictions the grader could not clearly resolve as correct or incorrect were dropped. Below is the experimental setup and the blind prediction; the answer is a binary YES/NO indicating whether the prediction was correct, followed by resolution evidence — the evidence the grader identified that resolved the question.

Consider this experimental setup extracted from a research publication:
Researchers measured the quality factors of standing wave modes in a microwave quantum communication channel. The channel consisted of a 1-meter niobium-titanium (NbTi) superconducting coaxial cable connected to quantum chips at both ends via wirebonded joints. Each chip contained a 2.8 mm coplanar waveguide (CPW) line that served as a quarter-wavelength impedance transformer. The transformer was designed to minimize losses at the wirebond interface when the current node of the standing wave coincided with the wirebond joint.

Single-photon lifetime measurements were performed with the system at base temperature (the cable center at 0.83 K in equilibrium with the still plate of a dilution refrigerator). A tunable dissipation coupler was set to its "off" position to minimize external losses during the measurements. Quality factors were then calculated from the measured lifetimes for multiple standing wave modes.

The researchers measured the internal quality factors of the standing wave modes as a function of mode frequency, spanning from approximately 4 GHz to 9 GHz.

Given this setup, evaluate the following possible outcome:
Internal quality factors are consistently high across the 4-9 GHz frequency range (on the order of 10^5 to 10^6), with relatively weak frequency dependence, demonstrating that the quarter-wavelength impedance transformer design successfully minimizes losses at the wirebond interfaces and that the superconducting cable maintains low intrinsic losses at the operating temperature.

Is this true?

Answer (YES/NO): NO